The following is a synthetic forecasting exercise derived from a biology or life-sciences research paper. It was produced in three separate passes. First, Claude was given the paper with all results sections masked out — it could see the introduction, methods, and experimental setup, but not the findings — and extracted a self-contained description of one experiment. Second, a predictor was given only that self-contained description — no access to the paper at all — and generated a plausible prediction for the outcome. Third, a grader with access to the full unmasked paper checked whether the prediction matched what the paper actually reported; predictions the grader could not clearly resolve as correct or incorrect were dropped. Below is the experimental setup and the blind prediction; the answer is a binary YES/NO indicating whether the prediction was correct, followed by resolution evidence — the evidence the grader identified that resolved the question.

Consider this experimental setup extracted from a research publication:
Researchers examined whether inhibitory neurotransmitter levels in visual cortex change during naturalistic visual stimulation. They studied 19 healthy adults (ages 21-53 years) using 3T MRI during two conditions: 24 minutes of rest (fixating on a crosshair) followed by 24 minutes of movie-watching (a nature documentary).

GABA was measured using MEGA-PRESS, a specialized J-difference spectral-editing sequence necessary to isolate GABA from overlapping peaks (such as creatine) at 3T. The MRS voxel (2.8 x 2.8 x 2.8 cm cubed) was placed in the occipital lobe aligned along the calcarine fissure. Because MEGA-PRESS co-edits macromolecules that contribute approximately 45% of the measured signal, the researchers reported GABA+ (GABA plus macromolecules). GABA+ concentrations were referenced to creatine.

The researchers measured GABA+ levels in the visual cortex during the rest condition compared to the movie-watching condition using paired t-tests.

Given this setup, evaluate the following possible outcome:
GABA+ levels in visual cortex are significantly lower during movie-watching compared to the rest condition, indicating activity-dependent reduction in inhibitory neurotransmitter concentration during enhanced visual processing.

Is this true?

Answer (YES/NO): NO